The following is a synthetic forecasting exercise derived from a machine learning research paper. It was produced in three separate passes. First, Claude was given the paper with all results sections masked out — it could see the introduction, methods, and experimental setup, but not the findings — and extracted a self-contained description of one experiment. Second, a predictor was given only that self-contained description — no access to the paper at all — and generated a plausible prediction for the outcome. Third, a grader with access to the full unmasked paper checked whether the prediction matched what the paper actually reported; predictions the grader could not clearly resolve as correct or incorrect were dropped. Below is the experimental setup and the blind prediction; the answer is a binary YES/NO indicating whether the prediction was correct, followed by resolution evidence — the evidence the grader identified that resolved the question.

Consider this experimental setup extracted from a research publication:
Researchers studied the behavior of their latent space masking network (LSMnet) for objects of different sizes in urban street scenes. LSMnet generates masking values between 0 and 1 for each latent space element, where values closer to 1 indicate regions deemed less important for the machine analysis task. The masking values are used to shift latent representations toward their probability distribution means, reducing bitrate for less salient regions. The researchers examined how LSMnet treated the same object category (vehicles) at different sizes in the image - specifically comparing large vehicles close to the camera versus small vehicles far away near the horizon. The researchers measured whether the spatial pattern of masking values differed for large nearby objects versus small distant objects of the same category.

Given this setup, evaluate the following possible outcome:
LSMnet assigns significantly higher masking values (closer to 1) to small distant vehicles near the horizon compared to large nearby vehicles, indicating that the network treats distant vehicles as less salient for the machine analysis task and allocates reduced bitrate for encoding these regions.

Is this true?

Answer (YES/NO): NO